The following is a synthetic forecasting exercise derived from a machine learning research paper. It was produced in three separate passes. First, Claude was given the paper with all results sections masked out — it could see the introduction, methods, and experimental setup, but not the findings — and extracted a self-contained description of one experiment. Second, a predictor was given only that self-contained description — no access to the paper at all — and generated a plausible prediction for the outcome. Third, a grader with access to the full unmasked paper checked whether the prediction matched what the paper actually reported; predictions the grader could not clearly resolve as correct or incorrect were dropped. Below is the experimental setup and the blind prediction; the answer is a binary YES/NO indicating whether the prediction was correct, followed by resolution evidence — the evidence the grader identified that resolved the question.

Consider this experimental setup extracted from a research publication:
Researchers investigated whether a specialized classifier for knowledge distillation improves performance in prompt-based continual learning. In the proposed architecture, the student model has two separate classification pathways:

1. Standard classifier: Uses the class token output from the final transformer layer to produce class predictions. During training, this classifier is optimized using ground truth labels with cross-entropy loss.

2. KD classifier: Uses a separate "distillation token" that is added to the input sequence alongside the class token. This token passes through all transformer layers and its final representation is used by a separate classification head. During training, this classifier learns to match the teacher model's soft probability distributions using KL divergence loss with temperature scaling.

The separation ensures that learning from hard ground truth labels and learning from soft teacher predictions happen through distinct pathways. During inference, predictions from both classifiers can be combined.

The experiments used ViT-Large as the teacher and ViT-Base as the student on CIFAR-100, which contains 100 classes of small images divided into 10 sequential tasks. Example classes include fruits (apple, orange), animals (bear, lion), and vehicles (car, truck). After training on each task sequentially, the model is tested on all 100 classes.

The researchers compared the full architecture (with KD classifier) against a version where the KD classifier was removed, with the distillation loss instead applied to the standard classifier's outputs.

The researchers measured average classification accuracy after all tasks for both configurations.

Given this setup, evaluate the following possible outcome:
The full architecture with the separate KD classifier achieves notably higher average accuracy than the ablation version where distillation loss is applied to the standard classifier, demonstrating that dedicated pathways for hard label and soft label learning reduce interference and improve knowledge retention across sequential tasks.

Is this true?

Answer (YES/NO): YES